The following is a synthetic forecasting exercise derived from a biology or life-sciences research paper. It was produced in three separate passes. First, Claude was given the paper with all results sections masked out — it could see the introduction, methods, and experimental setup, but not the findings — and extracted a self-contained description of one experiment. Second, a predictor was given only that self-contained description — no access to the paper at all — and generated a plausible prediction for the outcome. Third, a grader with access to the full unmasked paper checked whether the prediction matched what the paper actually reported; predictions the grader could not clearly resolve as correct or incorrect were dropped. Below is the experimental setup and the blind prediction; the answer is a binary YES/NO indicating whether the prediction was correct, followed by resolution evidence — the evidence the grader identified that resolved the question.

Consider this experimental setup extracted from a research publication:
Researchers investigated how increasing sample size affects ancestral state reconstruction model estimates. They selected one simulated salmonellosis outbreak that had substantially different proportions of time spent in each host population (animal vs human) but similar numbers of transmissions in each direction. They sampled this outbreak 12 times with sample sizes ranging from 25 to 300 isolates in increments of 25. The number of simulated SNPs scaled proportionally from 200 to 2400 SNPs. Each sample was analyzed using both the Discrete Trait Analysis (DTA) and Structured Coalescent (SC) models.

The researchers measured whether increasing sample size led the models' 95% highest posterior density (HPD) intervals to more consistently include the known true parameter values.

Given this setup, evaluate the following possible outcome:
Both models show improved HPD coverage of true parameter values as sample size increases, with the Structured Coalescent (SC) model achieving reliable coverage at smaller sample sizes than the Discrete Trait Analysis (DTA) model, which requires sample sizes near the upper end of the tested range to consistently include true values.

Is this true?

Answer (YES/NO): NO